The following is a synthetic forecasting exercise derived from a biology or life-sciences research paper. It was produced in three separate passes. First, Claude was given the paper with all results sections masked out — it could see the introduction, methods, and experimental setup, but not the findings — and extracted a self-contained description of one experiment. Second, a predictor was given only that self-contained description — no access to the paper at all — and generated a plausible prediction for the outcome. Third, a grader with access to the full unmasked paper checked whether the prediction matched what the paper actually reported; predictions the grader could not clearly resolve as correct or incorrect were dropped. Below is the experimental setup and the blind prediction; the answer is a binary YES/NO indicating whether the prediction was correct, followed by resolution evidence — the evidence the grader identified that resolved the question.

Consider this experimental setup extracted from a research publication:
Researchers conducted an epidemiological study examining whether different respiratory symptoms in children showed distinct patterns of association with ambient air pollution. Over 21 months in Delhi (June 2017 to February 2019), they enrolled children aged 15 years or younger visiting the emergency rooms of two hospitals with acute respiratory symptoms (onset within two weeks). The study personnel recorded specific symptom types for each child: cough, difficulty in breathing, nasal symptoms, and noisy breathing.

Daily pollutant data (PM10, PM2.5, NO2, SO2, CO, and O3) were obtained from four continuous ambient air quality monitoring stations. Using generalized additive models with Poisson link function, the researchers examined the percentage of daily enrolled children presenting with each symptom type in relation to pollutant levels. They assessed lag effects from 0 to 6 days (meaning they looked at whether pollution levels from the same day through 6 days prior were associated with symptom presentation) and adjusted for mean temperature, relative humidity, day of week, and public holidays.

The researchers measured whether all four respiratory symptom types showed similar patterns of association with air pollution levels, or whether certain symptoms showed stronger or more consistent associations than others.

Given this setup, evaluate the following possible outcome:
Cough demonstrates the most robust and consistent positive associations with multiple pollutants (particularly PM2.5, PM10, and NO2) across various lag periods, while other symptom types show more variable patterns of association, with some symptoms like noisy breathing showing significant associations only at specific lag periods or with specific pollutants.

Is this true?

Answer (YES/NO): NO